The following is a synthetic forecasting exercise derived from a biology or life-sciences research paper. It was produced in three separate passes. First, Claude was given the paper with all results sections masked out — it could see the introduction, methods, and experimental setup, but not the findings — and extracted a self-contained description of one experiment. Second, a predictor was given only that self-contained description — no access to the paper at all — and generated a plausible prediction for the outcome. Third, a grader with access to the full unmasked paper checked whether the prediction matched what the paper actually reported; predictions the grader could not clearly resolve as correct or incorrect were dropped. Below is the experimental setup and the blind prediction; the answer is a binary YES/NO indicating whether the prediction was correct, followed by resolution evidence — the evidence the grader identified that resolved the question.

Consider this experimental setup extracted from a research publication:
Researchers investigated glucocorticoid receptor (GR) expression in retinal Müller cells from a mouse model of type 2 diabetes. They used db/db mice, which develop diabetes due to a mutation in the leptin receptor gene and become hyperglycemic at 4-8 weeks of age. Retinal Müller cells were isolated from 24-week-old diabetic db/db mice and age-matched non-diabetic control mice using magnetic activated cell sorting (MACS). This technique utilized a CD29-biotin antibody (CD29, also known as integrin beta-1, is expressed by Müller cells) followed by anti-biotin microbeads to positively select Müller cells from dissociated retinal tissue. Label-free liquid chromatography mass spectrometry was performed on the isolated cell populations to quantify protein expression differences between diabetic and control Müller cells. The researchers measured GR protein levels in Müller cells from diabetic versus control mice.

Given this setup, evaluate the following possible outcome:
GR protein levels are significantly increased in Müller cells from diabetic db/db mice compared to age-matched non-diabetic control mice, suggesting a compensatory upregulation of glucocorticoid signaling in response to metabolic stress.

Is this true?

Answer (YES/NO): NO